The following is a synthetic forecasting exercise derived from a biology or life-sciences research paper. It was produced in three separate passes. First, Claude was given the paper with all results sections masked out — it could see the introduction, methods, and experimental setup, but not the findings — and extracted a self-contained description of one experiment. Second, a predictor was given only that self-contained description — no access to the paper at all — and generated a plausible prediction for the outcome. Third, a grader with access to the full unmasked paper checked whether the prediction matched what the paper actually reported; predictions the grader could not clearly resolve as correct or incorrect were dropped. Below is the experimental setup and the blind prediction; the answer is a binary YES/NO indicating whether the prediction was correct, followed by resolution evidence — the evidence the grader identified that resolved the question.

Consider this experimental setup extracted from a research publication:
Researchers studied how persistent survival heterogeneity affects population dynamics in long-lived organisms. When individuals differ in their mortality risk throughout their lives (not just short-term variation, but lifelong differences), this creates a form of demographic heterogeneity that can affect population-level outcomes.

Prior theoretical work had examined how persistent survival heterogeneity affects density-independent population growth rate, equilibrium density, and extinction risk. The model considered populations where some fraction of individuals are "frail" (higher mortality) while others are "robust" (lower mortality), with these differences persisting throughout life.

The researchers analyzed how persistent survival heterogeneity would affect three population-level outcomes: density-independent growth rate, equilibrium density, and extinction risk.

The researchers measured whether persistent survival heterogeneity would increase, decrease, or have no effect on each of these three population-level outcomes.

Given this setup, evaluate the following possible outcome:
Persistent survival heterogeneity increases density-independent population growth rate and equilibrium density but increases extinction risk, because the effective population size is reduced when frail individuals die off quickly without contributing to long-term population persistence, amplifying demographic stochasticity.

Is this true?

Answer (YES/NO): NO